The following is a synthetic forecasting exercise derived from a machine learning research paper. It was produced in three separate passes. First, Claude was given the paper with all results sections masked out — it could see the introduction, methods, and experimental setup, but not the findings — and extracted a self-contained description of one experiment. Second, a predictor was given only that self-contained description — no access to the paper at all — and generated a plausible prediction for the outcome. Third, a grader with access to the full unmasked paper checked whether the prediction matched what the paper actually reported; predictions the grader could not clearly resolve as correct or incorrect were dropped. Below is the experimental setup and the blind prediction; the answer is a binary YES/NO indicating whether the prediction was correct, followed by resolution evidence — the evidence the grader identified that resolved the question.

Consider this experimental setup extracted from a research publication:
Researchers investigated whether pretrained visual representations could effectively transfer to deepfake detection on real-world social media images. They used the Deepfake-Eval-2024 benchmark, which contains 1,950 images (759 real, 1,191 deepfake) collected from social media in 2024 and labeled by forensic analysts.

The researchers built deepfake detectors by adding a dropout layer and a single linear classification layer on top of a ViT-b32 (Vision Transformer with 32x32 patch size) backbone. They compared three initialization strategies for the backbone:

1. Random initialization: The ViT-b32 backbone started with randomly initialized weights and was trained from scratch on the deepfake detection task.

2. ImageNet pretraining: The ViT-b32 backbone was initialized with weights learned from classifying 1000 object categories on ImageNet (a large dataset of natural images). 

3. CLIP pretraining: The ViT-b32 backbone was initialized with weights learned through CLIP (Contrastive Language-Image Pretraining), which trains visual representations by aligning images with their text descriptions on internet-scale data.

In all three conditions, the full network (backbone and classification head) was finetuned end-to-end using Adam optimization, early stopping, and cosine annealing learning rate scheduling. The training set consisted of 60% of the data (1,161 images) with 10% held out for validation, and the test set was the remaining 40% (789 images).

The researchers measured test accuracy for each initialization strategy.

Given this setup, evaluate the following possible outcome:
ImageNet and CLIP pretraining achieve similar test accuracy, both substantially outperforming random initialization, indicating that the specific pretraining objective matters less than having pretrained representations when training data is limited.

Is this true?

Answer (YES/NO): NO